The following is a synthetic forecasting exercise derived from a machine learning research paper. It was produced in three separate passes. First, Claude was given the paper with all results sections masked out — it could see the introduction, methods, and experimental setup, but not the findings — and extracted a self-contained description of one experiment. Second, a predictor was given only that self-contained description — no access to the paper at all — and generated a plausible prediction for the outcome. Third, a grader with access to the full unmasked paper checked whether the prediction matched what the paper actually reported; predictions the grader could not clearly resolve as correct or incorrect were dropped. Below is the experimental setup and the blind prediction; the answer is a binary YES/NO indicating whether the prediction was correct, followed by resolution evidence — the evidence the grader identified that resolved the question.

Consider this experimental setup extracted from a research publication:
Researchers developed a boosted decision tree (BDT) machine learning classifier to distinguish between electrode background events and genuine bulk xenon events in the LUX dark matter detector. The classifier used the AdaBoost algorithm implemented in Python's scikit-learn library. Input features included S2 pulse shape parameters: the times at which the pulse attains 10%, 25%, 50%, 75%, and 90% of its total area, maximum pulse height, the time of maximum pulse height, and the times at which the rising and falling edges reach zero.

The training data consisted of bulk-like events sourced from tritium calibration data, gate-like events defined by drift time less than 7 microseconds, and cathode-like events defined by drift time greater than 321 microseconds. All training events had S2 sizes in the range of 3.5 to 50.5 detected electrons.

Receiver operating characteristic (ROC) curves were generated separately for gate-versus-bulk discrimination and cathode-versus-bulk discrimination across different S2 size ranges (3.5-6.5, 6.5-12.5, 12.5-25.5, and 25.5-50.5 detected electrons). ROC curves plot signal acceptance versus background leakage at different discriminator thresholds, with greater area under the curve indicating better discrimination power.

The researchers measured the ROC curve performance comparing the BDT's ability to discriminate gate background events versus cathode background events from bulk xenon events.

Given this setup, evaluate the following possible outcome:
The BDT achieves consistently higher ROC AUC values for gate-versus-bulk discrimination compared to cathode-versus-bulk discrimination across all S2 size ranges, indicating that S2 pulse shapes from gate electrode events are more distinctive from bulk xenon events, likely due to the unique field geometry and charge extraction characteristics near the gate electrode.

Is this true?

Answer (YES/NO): NO